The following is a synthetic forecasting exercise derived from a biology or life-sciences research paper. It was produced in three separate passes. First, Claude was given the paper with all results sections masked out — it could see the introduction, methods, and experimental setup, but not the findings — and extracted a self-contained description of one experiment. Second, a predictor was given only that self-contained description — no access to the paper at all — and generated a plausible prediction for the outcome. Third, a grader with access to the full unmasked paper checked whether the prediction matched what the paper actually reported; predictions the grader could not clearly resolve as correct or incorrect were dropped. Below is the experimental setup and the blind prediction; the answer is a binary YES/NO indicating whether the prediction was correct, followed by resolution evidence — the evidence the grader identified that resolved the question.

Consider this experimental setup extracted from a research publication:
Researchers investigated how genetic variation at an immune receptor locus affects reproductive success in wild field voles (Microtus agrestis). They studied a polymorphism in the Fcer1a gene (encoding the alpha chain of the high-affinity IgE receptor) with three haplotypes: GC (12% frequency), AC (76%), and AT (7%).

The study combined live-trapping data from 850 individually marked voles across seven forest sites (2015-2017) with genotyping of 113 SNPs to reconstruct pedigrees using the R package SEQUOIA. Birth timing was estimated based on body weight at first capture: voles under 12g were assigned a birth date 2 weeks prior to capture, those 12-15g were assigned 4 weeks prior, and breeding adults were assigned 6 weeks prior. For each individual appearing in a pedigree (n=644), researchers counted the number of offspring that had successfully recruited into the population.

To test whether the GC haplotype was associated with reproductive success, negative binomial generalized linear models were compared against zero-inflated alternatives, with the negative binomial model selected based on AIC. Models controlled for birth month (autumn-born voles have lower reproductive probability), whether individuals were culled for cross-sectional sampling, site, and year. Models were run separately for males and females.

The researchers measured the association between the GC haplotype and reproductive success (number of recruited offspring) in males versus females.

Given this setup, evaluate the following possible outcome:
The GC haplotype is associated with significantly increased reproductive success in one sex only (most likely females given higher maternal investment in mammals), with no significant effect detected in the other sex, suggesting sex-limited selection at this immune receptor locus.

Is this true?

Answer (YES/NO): NO